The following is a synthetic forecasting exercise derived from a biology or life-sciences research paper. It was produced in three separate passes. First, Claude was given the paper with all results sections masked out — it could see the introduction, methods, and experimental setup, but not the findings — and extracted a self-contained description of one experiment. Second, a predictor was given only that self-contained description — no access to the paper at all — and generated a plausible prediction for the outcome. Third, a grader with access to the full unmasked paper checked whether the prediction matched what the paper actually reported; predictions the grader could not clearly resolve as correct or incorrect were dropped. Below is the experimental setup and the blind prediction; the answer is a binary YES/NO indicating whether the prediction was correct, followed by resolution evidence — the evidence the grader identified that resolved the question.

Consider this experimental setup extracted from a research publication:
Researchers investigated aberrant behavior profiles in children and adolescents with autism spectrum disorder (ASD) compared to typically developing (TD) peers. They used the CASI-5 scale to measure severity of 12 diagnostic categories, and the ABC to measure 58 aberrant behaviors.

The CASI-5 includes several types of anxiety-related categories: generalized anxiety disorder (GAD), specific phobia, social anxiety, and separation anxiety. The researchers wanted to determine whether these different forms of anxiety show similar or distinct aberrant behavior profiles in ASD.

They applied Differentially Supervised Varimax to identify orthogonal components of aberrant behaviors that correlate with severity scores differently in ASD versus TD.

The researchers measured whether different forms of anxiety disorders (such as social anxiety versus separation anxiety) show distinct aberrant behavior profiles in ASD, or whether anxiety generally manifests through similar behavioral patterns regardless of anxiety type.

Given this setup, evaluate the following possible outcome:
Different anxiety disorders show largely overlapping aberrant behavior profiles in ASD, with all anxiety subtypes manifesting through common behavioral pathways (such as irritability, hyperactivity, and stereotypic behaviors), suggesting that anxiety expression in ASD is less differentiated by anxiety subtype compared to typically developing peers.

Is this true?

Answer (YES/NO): NO